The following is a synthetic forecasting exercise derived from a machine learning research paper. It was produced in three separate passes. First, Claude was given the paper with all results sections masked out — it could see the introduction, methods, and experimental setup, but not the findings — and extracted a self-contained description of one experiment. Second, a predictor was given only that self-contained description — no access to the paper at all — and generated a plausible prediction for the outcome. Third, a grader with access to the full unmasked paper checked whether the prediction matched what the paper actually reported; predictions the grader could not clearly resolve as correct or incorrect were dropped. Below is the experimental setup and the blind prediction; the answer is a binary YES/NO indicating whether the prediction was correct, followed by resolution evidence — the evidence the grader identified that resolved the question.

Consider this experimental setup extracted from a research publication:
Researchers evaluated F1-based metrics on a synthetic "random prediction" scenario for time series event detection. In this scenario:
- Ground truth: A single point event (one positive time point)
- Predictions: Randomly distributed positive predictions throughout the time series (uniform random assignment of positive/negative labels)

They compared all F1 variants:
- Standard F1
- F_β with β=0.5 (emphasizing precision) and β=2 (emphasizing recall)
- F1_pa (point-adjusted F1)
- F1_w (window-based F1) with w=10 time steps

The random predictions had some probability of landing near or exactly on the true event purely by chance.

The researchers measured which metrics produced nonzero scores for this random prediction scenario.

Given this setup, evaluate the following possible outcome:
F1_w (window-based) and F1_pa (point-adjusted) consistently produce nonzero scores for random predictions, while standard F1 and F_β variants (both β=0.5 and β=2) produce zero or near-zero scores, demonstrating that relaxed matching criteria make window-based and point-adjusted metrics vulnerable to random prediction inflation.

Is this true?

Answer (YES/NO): NO